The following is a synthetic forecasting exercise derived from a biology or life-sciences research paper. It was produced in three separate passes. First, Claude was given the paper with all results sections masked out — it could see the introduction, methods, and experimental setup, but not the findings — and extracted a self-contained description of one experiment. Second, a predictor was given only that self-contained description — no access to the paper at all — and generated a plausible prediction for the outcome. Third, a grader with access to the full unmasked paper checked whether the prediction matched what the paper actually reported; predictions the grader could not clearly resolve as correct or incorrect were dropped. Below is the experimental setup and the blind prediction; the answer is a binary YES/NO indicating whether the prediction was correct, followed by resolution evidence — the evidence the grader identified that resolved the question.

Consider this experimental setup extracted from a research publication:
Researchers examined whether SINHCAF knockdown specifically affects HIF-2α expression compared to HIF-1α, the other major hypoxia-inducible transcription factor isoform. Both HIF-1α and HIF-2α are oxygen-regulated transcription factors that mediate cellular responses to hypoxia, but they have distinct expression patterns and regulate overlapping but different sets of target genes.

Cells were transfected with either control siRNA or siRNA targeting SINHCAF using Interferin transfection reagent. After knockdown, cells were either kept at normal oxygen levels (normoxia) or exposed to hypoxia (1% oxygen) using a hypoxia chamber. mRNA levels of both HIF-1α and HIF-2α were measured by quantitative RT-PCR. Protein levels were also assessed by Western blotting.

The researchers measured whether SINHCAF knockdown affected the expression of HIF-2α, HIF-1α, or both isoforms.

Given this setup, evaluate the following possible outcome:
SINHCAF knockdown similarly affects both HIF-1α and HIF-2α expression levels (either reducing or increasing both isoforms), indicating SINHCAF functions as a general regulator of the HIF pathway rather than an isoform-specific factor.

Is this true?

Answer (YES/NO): NO